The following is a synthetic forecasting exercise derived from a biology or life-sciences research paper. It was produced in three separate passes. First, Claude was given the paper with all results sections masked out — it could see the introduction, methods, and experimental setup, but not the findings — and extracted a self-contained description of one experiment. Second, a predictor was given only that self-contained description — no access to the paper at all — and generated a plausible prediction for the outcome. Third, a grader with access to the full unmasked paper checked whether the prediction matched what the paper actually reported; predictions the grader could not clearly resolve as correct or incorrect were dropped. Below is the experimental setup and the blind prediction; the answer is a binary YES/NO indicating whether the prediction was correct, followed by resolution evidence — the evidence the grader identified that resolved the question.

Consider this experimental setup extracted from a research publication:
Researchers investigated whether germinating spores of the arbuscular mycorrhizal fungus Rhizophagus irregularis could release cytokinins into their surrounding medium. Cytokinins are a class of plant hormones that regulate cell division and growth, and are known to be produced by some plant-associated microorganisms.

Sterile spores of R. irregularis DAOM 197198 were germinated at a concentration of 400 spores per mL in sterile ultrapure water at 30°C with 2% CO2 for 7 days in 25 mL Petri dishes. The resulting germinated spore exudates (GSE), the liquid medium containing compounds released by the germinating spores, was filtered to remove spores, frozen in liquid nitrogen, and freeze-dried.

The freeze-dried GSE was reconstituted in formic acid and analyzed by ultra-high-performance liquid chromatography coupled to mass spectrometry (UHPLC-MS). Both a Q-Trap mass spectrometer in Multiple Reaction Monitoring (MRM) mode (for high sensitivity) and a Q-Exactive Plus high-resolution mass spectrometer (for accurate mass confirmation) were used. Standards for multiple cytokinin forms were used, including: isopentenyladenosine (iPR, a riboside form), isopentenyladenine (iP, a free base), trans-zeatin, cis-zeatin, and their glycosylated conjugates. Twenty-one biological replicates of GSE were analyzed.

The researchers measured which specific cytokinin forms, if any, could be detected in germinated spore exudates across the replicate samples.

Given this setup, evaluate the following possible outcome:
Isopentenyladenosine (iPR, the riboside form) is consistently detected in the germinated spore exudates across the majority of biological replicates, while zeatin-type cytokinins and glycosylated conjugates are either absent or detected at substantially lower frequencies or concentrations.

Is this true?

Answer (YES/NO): YES